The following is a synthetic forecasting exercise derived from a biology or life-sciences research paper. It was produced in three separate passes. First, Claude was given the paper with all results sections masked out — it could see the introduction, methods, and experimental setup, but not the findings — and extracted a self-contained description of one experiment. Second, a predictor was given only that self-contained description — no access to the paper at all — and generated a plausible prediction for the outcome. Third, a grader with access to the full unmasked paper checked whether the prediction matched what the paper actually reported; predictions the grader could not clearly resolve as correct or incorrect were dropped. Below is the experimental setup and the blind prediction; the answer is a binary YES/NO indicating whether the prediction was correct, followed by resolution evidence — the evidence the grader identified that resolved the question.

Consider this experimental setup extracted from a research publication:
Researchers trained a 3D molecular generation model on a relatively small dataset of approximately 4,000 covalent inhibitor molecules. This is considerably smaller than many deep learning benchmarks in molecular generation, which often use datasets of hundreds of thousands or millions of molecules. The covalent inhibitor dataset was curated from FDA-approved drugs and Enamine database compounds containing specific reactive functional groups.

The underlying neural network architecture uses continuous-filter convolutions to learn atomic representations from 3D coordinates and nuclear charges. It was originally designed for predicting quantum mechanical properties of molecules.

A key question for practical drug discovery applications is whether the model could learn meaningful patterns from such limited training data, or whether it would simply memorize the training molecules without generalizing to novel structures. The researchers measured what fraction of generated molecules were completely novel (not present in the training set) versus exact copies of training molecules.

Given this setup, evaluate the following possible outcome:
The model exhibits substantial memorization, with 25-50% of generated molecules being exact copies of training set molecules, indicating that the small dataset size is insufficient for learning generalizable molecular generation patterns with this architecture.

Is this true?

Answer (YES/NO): NO